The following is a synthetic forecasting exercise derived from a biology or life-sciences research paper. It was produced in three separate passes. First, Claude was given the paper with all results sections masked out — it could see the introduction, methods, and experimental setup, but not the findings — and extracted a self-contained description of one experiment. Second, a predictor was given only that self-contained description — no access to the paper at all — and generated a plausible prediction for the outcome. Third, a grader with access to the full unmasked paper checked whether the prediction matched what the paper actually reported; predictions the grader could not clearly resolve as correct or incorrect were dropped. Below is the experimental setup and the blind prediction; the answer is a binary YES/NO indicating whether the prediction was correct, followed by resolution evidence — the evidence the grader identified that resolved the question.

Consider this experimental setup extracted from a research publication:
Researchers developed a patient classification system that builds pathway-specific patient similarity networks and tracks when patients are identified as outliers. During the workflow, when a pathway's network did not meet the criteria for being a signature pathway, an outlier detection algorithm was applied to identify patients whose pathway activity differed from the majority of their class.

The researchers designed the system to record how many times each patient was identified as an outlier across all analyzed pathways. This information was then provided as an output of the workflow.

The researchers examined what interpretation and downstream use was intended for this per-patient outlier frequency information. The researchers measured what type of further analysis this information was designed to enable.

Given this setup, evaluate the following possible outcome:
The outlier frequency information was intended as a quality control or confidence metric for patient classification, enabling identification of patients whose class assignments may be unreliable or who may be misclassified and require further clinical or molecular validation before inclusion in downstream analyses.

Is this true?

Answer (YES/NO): NO